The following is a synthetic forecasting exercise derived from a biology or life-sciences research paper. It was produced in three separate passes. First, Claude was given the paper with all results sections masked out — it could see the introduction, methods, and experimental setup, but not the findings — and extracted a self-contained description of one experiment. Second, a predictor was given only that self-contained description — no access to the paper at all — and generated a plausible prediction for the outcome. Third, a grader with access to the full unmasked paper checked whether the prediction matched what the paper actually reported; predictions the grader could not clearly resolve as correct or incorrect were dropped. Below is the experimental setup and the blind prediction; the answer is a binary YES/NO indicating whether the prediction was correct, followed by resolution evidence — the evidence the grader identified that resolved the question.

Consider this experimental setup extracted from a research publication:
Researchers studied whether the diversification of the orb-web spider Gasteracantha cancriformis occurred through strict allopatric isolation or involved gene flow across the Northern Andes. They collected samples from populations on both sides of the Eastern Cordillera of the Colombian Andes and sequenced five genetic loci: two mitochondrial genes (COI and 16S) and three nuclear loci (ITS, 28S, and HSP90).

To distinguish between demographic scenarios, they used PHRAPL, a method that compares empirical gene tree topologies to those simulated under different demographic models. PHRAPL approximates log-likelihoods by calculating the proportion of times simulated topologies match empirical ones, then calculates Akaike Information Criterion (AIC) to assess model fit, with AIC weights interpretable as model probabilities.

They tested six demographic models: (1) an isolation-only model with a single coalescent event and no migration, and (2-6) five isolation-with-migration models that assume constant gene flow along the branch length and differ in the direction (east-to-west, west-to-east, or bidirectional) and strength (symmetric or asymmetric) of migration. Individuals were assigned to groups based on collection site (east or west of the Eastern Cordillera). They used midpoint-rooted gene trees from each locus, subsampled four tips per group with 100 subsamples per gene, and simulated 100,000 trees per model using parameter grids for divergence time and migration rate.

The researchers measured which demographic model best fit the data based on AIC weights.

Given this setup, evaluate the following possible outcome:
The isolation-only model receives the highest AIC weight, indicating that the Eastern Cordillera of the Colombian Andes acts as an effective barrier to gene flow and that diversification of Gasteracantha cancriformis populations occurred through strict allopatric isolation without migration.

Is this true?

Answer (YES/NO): NO